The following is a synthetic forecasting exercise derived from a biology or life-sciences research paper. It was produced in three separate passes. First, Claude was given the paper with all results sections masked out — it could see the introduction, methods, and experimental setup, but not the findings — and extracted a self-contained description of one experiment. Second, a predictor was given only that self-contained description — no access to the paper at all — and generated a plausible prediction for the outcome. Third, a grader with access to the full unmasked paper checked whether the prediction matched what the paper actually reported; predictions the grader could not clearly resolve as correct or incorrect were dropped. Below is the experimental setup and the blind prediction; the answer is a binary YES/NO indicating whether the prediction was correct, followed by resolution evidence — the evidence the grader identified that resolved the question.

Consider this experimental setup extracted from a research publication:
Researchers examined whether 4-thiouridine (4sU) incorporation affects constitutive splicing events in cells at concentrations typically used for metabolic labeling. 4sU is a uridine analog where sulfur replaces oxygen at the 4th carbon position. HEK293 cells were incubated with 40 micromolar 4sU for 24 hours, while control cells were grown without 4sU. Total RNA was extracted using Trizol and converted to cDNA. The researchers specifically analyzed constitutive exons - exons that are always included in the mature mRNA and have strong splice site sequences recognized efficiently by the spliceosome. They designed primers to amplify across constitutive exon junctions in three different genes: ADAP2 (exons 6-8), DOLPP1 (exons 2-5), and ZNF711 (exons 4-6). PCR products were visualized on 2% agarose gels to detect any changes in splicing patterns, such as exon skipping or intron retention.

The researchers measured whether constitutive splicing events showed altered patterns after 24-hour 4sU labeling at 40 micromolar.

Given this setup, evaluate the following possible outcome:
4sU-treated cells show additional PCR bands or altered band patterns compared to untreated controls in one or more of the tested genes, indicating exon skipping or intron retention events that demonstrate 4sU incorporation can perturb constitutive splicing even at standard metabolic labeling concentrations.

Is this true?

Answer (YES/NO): NO